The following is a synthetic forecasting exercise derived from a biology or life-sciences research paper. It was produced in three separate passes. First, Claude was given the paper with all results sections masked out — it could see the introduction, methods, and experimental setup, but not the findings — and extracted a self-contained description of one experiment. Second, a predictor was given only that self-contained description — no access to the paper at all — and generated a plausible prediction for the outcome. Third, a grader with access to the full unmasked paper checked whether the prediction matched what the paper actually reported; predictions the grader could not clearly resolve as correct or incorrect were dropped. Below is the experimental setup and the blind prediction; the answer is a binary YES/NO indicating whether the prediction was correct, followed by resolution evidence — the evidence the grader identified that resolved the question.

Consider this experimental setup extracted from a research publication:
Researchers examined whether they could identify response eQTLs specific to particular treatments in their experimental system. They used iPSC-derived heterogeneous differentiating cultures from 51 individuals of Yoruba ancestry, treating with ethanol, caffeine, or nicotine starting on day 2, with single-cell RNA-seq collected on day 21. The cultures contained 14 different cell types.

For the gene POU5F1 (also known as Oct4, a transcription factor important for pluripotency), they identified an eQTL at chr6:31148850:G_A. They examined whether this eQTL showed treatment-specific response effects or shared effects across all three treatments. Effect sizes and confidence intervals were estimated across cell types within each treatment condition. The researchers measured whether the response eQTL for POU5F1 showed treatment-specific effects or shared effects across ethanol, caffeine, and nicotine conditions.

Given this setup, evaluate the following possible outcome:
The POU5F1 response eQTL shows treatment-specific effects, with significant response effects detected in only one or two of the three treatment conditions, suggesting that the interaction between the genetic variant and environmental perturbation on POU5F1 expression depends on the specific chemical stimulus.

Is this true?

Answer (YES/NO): NO